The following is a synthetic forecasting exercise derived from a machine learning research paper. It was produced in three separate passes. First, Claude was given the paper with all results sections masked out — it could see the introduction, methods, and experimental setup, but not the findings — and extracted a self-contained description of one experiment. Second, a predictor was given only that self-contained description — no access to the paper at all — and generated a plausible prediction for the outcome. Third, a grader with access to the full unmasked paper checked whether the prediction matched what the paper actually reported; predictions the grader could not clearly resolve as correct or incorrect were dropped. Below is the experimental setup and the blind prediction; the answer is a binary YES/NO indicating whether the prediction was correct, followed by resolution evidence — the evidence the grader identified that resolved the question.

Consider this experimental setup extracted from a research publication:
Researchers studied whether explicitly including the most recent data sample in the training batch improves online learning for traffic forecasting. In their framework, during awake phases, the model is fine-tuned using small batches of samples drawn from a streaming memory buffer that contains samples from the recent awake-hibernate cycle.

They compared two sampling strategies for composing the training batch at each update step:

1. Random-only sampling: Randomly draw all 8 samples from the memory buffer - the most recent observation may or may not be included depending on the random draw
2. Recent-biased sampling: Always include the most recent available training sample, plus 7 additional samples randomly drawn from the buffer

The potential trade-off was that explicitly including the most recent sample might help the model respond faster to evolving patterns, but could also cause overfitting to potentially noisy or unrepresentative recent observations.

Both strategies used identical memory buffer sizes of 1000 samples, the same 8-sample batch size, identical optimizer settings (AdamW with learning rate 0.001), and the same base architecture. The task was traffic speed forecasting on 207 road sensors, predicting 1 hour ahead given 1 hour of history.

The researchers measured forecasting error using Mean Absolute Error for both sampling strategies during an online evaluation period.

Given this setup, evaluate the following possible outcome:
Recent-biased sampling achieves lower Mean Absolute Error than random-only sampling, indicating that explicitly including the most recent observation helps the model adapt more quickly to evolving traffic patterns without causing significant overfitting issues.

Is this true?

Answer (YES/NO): NO